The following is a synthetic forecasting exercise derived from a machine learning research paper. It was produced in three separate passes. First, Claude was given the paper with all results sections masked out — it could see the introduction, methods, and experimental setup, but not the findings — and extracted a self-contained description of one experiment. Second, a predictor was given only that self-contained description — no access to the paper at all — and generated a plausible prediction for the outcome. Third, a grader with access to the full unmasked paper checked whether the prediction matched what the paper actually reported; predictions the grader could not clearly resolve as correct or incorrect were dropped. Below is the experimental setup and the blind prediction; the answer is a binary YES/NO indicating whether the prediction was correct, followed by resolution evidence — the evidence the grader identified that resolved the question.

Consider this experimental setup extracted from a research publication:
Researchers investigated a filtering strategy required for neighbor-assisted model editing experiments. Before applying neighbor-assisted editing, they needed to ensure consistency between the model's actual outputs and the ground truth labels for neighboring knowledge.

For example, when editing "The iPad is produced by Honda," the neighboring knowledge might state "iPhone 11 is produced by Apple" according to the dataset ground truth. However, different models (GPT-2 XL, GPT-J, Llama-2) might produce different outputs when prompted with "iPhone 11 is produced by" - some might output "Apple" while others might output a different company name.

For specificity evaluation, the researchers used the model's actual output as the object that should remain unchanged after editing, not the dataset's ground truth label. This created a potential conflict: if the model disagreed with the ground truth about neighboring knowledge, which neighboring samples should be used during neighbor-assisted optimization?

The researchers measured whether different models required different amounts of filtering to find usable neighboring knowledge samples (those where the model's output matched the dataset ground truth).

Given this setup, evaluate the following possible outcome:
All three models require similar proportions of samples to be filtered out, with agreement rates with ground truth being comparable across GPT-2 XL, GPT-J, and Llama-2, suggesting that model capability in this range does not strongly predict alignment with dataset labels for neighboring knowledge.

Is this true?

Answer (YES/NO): NO